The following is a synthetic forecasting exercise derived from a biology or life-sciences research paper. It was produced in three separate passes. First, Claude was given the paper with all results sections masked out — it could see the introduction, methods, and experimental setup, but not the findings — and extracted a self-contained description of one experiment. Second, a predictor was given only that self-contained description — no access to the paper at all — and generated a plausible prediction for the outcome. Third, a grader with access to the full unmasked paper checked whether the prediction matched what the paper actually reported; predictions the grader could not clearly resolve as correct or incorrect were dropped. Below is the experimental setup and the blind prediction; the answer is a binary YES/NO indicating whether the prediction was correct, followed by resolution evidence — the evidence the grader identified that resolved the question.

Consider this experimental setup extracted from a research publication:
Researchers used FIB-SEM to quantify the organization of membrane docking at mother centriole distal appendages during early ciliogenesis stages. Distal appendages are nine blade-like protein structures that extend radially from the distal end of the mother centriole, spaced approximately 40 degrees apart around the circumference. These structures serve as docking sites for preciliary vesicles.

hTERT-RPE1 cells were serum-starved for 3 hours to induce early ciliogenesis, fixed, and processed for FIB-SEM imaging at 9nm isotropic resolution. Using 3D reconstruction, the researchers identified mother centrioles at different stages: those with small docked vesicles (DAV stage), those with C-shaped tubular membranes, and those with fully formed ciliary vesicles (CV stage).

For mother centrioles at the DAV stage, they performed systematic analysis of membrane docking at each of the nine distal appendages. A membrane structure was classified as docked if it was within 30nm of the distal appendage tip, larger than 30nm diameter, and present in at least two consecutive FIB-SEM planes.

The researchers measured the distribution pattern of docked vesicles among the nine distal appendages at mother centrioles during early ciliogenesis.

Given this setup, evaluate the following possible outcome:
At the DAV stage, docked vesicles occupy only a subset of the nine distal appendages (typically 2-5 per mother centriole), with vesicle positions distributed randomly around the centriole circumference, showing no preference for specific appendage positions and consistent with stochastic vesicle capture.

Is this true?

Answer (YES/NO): NO